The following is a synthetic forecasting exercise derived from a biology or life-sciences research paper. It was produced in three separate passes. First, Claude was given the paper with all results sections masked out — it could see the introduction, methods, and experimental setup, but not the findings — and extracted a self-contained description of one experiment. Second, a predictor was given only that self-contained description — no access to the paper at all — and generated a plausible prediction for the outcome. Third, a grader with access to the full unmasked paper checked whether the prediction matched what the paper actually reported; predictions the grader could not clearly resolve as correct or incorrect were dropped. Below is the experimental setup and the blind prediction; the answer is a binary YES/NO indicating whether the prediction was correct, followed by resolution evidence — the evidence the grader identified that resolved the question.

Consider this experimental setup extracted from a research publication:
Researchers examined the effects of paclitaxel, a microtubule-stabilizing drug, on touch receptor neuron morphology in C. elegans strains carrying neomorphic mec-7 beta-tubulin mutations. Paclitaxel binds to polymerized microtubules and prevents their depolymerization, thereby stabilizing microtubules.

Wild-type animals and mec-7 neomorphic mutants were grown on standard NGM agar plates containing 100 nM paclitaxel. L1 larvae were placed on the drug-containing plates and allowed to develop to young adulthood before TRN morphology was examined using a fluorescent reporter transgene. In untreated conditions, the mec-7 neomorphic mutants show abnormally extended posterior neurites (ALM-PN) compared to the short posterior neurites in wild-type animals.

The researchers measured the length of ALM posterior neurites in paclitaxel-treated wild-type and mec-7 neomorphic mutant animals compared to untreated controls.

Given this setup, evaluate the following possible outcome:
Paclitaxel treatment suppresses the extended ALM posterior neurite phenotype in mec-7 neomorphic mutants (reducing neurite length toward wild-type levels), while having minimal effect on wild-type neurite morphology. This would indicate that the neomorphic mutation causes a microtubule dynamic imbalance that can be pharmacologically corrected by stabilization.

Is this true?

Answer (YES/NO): NO